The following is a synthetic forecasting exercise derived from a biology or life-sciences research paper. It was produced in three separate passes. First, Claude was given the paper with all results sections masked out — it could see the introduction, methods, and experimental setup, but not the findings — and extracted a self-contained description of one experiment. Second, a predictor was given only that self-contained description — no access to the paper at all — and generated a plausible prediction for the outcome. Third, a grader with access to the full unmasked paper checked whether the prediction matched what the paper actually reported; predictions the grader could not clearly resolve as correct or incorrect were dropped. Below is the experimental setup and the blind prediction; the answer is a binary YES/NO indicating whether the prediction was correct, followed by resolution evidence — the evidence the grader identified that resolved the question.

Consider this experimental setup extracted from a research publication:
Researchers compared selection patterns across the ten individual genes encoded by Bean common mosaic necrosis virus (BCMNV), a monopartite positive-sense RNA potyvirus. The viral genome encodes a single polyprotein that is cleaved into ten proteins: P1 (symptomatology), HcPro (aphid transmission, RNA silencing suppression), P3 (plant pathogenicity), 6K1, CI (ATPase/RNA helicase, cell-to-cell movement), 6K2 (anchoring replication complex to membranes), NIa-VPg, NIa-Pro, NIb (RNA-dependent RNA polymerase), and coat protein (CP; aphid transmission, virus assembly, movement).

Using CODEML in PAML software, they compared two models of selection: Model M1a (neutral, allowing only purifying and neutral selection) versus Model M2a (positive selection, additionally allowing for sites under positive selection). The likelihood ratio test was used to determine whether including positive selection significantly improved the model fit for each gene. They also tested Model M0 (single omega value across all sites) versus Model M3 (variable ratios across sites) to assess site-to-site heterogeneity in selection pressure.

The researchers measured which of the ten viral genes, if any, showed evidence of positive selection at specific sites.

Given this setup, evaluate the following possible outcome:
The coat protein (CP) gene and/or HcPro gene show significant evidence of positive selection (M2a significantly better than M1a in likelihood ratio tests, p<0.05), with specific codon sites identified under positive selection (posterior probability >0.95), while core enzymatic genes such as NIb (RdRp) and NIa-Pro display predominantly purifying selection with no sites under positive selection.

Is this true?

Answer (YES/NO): NO